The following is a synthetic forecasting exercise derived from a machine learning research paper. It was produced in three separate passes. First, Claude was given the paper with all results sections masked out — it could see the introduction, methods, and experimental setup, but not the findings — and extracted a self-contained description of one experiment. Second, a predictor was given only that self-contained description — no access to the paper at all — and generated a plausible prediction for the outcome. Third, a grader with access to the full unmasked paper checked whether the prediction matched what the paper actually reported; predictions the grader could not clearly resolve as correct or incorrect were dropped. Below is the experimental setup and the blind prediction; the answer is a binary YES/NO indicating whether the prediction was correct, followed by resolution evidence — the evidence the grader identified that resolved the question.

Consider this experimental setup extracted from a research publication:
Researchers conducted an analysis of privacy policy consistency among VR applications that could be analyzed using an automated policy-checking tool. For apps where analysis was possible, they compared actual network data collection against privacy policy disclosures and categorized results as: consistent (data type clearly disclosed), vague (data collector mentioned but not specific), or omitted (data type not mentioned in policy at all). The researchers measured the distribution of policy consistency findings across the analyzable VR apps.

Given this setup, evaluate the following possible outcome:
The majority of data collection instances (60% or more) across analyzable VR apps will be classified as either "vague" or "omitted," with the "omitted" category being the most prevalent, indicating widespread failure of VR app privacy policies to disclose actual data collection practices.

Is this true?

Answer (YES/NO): YES